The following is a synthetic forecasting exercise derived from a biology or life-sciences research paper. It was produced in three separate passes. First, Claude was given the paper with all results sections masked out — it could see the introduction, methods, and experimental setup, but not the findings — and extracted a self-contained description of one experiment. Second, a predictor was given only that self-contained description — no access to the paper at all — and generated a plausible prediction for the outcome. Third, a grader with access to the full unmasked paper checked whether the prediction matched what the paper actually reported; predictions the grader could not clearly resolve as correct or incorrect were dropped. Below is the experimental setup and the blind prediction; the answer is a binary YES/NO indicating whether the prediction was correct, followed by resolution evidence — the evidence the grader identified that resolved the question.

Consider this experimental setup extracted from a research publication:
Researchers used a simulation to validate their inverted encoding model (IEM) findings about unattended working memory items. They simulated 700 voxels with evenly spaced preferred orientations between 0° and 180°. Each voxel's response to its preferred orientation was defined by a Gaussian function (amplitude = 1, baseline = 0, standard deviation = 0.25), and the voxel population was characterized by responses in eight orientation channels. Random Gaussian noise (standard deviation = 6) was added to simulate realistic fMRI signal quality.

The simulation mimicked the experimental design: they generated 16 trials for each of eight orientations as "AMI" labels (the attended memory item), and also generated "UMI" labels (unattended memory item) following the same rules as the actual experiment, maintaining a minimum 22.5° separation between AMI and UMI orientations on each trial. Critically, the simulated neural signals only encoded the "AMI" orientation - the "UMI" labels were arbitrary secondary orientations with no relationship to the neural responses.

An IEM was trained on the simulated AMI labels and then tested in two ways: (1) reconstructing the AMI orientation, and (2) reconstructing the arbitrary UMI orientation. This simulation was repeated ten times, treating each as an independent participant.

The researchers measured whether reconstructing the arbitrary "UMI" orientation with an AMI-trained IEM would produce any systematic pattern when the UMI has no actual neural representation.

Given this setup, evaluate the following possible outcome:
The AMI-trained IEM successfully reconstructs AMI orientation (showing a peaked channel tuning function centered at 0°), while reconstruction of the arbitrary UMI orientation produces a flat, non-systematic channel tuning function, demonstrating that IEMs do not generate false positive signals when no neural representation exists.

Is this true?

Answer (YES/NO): YES